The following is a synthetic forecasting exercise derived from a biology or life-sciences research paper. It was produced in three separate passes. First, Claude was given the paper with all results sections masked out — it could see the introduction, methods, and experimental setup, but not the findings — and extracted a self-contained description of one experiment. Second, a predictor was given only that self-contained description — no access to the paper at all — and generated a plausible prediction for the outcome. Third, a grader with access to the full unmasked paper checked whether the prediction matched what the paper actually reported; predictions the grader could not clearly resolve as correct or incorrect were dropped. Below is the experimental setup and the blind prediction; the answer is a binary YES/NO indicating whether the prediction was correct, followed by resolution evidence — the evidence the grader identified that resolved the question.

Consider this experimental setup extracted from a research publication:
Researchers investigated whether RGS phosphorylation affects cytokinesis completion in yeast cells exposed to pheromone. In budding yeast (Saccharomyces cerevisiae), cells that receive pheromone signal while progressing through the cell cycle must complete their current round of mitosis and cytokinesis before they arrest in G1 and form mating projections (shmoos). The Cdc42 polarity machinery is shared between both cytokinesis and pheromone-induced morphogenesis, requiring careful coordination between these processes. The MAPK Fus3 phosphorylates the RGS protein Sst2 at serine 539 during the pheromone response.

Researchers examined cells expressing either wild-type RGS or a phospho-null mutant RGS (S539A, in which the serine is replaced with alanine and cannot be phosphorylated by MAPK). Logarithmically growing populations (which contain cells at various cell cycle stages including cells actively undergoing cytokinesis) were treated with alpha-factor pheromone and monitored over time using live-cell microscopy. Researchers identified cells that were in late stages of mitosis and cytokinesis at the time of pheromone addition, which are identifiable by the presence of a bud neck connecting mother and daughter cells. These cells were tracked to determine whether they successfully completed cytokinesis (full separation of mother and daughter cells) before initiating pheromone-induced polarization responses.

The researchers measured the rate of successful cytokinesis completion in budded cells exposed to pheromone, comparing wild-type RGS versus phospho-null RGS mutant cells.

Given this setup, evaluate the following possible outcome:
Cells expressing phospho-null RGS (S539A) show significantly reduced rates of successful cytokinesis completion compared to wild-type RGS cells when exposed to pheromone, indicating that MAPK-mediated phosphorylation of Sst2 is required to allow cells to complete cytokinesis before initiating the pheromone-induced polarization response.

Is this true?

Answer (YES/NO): YES